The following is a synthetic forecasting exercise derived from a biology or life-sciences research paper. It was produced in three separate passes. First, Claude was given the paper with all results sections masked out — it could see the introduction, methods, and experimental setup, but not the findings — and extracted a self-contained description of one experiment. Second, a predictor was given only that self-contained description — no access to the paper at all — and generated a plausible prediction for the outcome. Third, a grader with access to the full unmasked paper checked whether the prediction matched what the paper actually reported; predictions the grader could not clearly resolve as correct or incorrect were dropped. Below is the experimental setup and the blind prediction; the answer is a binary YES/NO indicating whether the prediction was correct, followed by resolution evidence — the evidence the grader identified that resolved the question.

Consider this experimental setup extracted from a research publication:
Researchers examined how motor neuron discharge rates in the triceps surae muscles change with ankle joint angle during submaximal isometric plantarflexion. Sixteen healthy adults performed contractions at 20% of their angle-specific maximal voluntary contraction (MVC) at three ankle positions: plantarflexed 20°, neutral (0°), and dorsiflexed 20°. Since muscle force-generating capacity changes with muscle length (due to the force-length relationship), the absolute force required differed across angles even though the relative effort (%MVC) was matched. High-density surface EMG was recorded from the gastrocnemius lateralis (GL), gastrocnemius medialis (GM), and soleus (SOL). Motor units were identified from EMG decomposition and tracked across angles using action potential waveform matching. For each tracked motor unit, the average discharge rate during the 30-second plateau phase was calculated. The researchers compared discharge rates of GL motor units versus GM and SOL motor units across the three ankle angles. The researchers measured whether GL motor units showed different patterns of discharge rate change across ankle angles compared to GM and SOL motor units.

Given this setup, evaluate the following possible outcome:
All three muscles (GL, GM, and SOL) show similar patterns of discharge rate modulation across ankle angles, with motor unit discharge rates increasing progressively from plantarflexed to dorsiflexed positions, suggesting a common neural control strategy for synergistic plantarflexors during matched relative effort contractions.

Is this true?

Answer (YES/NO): NO